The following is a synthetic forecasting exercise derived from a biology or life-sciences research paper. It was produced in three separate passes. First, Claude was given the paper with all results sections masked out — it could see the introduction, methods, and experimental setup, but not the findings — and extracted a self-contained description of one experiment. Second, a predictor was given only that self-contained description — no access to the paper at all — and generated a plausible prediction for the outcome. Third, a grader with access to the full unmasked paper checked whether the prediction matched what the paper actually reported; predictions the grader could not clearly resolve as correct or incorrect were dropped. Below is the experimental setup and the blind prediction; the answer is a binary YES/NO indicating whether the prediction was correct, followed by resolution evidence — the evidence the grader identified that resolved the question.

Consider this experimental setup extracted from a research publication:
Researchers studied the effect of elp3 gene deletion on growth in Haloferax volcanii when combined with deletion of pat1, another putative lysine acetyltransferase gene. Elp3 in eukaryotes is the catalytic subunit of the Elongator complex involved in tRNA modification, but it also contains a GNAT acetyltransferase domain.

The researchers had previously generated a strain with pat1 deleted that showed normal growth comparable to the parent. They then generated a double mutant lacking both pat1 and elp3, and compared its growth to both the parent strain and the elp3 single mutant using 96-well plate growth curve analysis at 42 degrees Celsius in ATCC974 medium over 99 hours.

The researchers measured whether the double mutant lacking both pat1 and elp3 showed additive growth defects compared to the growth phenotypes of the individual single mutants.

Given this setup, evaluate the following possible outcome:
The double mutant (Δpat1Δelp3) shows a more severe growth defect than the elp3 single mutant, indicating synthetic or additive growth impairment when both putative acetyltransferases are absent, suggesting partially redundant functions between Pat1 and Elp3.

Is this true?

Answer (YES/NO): NO